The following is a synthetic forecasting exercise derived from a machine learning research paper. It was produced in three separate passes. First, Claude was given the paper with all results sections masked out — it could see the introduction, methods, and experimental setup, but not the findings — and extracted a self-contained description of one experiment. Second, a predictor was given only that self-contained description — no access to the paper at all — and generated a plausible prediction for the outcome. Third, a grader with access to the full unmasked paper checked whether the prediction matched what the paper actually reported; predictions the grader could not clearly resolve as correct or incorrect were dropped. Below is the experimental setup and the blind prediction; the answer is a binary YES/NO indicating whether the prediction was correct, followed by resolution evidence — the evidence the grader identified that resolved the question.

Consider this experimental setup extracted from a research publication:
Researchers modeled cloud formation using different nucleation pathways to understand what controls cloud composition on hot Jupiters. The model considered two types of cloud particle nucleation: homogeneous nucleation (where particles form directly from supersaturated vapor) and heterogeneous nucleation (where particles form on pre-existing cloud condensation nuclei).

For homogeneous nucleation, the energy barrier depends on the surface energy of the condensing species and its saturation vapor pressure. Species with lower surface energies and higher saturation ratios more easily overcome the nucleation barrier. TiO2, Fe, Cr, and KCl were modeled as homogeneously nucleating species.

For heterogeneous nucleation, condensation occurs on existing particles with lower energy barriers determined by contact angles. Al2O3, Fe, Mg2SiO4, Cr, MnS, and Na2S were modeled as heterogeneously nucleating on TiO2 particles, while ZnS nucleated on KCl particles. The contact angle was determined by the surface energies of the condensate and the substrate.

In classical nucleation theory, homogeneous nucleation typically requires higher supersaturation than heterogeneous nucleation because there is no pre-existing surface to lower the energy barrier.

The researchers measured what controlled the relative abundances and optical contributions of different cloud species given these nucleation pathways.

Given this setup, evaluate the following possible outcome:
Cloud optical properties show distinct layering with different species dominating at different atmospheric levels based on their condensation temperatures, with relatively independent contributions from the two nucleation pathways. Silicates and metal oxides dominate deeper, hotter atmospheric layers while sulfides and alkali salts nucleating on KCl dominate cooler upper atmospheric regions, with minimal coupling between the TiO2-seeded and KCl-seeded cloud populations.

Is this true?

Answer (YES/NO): NO